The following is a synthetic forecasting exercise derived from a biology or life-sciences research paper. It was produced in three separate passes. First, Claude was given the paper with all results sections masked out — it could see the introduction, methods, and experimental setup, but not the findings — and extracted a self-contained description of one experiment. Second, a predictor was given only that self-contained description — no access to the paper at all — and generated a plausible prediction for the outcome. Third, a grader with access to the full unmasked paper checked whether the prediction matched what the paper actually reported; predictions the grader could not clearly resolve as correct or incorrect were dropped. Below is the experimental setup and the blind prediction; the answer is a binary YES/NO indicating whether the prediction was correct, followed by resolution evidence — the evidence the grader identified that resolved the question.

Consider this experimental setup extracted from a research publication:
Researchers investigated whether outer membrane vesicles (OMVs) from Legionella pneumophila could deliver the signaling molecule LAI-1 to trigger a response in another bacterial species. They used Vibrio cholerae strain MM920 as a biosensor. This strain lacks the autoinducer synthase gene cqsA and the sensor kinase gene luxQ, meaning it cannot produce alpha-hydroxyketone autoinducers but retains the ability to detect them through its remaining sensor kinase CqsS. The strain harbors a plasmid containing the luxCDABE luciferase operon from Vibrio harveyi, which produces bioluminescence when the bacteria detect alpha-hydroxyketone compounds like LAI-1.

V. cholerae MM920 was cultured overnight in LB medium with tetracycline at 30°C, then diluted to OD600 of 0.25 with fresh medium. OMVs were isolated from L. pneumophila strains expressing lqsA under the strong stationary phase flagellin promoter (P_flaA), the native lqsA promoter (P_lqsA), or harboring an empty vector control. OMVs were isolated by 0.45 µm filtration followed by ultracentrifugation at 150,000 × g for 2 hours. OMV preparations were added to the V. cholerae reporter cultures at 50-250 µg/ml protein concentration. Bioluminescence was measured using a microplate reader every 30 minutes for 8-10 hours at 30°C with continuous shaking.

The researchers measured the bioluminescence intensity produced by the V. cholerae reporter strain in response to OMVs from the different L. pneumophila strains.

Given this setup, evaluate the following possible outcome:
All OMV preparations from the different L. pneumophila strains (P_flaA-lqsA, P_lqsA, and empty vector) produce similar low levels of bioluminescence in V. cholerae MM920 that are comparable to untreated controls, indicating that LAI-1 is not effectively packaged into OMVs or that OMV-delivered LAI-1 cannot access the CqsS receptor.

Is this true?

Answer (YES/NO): NO